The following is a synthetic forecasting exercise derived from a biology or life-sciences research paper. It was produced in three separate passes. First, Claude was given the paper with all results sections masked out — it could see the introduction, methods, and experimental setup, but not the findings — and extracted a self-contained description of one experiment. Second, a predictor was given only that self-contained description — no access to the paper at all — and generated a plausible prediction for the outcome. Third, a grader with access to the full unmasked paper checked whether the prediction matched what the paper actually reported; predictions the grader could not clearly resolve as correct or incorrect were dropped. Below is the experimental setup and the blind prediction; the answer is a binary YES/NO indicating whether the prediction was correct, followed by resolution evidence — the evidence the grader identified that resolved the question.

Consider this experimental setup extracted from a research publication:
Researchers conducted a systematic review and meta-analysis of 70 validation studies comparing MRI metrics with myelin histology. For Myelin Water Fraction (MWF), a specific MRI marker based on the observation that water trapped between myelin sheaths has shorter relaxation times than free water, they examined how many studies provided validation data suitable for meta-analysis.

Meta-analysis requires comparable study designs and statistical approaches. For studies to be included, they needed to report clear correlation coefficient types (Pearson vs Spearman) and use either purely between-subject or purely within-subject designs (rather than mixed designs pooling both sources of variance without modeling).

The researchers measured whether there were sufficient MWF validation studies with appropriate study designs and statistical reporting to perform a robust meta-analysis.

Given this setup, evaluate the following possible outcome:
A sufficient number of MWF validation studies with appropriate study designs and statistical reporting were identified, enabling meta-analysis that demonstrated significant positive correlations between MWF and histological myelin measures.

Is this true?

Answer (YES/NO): NO